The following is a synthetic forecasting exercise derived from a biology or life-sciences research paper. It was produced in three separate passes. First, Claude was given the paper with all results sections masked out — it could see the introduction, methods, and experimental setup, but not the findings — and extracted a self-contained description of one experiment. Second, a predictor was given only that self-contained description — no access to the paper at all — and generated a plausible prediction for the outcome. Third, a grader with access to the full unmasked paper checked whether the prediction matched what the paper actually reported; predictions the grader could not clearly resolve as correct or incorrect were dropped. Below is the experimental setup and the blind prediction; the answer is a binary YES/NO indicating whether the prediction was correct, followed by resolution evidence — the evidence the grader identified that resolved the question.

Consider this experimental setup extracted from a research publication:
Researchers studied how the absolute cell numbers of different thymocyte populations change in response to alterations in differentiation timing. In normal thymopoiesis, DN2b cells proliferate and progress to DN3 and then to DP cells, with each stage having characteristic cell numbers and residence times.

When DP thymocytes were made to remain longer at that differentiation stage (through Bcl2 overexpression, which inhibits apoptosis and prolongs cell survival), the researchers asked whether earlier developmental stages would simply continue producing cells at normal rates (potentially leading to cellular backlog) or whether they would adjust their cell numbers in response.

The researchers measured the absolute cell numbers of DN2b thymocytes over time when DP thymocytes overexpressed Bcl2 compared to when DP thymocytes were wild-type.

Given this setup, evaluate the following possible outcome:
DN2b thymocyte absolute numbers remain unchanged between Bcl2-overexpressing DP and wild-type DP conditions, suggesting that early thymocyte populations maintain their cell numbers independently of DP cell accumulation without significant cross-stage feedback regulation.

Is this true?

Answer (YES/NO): NO